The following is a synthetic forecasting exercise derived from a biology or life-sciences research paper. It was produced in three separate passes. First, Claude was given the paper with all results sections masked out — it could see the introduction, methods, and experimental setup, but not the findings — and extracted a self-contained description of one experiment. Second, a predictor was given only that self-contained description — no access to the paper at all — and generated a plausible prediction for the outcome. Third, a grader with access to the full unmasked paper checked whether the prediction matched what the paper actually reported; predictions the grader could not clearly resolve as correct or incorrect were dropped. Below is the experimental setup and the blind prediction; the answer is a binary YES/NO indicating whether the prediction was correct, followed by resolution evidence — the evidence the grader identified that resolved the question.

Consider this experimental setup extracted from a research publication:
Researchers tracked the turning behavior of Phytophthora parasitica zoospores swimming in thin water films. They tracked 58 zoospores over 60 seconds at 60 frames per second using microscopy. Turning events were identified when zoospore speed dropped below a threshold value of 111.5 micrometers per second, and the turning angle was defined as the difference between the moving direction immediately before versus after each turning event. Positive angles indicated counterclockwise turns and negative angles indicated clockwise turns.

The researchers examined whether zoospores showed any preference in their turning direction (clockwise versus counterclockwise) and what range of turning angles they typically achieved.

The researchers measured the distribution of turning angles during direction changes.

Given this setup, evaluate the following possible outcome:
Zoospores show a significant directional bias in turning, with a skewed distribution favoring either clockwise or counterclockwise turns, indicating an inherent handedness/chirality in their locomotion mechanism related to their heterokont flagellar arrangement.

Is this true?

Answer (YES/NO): NO